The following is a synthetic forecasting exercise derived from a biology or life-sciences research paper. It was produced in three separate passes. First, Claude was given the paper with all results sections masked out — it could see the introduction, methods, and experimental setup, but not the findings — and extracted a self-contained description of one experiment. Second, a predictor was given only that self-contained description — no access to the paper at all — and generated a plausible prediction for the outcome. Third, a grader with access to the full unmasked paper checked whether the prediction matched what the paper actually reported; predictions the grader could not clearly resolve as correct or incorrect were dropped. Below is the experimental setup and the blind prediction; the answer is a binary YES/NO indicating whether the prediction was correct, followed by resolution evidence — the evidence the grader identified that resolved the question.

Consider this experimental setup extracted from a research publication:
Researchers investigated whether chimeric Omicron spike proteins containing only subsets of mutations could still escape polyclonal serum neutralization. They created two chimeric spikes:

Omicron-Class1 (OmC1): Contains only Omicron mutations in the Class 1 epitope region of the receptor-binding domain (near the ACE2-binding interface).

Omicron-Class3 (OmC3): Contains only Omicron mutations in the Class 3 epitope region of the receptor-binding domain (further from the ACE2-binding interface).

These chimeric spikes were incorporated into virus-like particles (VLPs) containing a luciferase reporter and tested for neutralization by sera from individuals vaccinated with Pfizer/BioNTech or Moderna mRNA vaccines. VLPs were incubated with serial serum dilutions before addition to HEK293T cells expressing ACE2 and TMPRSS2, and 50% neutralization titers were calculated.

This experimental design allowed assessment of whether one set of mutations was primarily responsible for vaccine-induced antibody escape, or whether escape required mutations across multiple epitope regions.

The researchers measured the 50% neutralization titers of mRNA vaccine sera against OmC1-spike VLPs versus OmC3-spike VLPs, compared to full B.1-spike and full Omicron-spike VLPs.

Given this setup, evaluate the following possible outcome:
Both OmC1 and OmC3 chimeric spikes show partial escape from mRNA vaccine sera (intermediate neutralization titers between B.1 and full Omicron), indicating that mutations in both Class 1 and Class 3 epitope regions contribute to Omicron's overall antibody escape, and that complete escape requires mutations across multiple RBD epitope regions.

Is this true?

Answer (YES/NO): YES